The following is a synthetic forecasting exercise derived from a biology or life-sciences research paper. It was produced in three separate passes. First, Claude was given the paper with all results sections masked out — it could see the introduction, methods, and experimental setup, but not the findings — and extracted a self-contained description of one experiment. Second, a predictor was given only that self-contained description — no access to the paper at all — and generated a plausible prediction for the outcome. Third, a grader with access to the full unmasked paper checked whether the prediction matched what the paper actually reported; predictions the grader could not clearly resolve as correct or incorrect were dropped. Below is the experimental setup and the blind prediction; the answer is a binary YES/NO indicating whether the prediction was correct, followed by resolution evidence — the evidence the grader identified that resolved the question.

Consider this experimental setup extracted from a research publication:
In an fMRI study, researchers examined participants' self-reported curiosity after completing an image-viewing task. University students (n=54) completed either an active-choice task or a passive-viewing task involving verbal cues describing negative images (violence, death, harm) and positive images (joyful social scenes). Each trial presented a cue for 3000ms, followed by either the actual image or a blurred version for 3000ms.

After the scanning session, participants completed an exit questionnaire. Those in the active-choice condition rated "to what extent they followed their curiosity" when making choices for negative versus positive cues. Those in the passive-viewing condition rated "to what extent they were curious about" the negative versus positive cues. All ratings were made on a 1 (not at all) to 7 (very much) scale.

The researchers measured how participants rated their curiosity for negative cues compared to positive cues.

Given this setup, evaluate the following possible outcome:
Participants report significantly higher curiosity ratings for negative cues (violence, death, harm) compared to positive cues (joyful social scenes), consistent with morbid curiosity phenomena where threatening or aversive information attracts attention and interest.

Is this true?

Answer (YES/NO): YES